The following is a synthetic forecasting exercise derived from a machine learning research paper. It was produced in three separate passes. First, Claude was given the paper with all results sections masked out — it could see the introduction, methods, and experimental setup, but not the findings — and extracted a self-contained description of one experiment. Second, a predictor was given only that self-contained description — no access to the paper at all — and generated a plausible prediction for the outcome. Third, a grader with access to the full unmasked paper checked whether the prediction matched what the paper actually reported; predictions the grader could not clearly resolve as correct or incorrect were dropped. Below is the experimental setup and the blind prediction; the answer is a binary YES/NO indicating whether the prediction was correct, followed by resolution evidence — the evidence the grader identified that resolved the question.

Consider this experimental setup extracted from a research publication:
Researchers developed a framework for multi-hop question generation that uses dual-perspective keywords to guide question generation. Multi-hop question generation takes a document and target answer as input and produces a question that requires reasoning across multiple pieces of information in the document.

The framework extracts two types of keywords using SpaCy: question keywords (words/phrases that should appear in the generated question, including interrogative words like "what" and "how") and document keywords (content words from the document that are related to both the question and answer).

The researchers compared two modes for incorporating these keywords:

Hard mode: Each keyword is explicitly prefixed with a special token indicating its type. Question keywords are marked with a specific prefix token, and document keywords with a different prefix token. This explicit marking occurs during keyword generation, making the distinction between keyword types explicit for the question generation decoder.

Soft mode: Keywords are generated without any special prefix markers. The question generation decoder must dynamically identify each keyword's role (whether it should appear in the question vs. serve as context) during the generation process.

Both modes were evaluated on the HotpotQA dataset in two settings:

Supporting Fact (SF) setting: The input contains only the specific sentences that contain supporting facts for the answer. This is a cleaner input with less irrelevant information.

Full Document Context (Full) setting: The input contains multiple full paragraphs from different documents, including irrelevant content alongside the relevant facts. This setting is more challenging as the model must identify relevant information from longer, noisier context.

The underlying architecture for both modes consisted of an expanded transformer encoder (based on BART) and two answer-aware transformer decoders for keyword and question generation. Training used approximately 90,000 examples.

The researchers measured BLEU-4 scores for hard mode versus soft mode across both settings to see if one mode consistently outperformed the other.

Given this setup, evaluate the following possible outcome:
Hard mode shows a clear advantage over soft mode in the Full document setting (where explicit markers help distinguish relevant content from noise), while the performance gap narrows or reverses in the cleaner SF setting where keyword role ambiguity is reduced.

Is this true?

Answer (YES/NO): NO